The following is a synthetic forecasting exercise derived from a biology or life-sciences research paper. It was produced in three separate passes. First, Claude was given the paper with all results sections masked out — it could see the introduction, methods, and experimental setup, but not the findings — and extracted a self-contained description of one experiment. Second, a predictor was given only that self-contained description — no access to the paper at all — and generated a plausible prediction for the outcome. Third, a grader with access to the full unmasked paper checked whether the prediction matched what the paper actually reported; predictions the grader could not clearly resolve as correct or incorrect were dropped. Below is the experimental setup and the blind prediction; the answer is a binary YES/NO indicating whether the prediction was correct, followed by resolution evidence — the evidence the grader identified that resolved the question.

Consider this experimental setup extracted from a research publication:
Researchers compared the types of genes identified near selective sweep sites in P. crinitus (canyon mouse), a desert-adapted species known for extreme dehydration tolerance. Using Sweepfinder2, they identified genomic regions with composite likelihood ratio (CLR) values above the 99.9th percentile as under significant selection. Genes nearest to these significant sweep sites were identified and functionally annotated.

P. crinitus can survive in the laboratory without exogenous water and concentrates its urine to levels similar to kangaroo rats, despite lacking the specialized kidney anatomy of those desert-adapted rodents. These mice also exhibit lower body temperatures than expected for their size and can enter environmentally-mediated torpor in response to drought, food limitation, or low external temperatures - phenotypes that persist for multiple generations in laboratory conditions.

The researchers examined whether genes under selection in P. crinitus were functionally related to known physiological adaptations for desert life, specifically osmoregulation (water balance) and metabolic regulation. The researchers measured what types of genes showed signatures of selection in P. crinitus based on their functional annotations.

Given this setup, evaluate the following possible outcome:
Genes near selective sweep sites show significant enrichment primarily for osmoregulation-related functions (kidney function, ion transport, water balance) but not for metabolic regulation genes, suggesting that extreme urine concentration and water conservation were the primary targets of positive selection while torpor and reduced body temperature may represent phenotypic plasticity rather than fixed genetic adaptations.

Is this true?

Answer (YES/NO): NO